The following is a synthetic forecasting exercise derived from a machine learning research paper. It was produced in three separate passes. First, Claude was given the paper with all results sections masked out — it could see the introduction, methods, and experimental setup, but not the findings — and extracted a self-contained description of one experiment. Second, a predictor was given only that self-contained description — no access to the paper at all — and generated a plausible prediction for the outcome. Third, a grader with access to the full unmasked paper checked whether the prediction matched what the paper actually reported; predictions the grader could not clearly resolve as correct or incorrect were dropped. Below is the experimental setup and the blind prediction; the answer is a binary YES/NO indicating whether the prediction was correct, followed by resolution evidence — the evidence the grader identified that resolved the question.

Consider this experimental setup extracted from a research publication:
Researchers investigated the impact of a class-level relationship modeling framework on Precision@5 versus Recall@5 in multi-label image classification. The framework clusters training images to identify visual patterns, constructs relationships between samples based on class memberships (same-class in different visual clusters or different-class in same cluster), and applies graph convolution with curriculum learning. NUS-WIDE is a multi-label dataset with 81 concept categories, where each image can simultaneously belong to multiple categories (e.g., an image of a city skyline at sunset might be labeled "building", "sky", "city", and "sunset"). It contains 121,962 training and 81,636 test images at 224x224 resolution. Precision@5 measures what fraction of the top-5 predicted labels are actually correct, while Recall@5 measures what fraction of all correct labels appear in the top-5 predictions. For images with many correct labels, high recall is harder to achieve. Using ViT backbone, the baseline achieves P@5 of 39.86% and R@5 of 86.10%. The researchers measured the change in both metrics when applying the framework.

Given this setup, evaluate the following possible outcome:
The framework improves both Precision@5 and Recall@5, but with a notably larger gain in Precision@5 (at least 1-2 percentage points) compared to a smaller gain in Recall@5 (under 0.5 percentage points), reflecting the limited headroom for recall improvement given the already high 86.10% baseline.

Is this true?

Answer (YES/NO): NO